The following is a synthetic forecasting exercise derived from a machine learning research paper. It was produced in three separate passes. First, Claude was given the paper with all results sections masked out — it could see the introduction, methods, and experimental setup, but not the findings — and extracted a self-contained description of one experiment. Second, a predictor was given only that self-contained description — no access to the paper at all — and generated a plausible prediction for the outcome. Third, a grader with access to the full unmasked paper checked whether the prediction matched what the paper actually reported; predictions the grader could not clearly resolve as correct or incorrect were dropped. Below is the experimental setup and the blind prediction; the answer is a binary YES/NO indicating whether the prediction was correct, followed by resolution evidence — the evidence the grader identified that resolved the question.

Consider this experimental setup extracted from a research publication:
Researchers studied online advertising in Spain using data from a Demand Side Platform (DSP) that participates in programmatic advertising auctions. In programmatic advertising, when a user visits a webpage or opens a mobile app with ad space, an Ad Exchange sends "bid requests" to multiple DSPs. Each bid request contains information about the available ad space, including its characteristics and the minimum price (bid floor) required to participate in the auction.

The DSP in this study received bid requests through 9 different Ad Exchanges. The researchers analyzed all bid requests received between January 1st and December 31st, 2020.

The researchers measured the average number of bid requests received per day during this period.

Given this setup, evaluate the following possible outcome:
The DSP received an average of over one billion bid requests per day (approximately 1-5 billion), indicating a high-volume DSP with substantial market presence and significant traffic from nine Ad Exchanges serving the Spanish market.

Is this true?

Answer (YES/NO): NO